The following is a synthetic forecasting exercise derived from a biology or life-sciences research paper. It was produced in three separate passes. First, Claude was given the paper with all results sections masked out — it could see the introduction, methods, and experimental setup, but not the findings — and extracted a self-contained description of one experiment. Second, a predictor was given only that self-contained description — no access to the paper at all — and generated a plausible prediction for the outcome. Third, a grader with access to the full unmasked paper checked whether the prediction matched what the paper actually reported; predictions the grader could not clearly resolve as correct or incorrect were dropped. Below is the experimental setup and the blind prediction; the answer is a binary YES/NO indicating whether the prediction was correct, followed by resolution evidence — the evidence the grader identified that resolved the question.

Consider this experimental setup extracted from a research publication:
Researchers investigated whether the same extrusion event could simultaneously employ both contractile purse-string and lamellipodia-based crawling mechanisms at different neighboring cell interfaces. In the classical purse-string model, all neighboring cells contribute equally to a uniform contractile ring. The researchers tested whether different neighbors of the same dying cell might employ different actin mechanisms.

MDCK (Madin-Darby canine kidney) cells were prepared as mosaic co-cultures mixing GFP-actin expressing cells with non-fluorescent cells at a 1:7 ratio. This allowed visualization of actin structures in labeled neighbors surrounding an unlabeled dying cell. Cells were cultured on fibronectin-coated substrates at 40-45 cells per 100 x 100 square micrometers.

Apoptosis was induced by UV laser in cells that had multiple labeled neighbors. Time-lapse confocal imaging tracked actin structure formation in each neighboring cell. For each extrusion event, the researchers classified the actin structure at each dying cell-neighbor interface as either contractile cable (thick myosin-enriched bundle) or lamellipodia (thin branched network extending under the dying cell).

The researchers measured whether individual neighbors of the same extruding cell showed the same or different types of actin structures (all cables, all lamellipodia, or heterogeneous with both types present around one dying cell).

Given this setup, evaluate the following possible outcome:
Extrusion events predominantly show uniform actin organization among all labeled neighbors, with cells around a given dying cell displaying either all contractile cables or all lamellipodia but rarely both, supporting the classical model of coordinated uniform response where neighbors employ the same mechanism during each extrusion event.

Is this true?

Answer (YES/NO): NO